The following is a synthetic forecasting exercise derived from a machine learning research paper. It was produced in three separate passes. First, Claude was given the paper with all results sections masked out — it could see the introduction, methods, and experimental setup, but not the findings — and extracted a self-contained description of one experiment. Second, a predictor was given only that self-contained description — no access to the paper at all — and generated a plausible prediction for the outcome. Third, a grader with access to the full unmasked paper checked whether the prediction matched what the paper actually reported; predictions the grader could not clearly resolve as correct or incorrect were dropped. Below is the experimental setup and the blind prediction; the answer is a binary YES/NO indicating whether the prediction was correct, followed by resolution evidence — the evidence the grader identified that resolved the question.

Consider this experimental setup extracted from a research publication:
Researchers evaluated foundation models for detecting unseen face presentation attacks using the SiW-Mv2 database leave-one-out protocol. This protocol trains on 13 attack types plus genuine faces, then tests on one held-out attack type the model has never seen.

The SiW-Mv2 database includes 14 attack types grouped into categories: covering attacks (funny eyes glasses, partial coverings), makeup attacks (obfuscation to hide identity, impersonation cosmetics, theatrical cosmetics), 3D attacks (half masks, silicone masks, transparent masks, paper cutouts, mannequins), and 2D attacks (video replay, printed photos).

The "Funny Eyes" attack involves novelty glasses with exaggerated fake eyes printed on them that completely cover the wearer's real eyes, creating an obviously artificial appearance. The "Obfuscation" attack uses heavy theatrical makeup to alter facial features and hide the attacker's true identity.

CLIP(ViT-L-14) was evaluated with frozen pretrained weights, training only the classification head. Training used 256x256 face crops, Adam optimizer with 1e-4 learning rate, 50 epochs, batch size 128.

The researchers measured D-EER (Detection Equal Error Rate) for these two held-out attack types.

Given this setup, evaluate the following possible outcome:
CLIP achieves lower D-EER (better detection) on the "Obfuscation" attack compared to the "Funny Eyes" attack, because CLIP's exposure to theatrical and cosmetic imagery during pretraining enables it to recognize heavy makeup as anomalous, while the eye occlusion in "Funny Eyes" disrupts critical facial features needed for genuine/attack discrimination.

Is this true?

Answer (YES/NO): NO